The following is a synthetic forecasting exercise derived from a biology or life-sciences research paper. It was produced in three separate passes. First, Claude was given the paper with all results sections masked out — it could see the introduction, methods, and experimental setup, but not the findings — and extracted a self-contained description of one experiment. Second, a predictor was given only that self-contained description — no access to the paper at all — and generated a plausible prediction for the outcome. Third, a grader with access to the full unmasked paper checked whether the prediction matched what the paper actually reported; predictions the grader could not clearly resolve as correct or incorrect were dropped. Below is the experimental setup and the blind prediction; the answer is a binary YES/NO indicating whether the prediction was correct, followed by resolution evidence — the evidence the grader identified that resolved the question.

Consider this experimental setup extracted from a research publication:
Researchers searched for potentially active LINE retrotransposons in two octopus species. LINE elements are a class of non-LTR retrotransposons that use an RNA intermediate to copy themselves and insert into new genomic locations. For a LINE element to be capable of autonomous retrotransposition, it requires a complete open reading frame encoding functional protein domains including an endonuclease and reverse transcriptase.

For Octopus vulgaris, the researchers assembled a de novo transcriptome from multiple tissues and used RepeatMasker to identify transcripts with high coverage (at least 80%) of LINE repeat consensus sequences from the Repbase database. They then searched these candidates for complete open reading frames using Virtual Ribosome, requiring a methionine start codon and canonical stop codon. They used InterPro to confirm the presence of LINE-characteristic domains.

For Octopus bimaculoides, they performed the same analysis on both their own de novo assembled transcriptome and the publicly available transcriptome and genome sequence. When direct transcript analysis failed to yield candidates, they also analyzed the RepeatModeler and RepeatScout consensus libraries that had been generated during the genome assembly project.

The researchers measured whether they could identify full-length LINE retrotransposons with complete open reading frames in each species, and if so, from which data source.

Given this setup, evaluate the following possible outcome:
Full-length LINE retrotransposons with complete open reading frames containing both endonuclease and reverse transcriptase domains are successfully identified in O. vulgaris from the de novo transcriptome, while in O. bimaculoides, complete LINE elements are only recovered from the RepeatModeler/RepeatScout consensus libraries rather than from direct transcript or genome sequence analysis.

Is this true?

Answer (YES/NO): YES